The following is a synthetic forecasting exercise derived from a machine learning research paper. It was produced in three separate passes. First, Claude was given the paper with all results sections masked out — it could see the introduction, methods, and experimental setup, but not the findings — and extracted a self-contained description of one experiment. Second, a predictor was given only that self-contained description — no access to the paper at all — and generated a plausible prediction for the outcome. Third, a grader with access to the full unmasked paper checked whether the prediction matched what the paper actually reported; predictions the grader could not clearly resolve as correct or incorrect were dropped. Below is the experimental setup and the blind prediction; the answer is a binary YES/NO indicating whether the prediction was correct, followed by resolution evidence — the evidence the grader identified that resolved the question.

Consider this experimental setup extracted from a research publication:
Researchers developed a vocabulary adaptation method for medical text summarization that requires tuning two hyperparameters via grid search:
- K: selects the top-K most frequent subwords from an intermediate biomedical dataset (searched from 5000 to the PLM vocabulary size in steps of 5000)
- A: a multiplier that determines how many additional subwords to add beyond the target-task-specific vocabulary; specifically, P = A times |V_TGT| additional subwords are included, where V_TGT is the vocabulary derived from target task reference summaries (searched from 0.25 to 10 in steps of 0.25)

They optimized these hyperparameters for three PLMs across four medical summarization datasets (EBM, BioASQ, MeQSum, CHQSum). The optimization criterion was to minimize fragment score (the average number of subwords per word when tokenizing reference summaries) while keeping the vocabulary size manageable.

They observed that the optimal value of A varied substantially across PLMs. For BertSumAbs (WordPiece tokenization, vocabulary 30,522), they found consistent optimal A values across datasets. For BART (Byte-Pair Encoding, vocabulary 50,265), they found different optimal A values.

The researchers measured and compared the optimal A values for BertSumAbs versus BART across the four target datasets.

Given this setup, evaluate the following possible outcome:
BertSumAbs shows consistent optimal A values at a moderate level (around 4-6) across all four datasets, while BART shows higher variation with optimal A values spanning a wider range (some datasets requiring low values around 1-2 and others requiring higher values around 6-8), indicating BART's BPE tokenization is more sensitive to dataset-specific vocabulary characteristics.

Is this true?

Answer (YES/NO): NO